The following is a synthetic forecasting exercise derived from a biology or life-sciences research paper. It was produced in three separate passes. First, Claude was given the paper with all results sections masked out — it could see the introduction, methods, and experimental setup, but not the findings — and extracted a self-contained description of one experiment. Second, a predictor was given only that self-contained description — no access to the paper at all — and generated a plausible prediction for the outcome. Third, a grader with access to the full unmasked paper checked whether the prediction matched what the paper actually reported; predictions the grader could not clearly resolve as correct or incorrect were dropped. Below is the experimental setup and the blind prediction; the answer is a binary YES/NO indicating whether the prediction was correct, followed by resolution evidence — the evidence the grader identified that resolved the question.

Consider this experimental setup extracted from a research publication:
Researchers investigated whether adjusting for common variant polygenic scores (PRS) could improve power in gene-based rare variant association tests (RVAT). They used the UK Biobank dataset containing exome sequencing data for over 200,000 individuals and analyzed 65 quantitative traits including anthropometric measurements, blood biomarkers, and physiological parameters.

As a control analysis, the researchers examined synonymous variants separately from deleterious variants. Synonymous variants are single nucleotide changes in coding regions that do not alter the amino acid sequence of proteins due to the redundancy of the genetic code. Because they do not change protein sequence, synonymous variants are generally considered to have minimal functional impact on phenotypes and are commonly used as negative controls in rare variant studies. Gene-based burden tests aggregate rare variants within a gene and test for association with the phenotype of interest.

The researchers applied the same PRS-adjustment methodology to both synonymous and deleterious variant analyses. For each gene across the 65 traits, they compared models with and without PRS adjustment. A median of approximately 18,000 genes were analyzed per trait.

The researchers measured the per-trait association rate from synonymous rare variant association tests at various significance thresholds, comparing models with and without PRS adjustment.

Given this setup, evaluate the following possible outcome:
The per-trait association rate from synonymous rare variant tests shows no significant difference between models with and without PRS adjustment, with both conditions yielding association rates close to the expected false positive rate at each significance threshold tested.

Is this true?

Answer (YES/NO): YES